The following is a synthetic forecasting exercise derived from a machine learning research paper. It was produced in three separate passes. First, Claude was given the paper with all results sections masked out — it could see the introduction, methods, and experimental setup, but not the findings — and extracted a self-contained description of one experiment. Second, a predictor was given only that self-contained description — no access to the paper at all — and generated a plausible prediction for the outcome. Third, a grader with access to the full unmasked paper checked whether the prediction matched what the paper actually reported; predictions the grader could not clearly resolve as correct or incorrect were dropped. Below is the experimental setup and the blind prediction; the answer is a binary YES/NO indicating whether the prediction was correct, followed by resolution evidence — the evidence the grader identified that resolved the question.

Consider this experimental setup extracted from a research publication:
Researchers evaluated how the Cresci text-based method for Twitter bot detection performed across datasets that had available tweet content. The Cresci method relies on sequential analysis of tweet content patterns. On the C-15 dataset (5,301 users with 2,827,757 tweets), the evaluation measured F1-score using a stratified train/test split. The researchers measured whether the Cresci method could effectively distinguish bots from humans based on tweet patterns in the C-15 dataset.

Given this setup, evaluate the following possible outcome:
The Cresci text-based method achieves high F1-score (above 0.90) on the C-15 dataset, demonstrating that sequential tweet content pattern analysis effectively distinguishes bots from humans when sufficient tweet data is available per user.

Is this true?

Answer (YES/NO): NO